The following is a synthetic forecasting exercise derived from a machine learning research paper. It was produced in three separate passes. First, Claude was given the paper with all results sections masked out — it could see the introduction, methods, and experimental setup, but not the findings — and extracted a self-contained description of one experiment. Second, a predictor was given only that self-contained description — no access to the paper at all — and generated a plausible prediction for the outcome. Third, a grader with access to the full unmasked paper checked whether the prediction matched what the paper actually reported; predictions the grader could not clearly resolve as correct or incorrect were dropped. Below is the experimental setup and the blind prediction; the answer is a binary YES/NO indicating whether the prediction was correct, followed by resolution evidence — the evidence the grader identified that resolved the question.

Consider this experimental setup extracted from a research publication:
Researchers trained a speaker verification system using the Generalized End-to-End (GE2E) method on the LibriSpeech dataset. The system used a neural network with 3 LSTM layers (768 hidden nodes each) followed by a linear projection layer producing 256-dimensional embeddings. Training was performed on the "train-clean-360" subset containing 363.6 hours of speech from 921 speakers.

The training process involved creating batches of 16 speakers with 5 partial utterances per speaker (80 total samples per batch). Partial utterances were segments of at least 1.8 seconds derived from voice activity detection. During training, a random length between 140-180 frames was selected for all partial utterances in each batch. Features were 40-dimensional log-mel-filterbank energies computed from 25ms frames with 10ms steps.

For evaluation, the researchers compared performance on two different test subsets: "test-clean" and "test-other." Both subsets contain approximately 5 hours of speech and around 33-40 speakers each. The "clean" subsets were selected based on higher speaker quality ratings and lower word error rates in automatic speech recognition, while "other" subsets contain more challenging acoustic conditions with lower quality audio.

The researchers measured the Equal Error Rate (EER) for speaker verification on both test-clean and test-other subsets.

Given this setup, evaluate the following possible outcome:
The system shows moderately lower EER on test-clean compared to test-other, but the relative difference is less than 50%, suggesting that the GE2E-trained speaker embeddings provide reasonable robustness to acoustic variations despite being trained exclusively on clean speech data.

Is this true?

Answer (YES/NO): NO